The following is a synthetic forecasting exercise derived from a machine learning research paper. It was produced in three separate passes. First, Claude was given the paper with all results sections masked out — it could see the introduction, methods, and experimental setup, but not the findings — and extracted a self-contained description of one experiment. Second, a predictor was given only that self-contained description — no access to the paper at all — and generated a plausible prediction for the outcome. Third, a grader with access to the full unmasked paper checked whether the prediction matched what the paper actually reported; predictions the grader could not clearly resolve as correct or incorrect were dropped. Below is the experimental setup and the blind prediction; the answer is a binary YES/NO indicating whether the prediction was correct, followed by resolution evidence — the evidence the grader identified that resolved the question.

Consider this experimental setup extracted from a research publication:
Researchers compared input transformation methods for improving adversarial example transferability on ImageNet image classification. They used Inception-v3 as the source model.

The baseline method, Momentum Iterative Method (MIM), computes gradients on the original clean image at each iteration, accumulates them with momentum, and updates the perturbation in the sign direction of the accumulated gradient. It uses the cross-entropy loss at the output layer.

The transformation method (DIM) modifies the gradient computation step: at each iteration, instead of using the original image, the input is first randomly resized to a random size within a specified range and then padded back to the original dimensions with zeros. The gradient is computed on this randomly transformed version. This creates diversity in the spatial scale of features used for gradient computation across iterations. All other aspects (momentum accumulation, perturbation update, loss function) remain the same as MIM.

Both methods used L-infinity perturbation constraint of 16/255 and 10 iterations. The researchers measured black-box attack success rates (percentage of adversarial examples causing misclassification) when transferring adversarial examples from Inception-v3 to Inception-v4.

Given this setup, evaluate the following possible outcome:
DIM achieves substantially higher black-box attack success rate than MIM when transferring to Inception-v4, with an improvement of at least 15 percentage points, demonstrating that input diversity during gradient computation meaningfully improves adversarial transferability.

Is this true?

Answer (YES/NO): YES